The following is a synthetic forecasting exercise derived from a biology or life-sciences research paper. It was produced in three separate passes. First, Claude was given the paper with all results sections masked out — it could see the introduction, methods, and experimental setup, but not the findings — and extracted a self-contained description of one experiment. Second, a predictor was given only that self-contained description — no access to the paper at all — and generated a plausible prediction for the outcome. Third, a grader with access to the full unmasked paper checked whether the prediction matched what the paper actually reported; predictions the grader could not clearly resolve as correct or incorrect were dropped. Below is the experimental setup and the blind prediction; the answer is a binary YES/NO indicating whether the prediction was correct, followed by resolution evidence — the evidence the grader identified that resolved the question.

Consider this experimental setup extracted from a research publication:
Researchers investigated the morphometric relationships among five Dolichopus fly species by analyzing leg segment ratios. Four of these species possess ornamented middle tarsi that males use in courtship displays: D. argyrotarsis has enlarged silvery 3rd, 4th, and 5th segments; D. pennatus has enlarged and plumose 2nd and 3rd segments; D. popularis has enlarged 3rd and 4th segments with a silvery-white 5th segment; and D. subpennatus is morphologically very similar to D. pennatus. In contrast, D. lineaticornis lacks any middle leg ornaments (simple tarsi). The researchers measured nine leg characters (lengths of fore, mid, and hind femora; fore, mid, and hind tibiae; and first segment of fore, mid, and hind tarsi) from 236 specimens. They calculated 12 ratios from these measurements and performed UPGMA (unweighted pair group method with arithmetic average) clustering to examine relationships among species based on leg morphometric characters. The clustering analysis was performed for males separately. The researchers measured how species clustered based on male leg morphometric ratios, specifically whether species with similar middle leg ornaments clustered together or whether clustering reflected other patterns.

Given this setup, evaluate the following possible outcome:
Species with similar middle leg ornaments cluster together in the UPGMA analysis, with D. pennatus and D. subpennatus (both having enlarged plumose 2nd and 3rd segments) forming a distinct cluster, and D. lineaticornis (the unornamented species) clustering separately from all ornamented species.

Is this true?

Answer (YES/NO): NO